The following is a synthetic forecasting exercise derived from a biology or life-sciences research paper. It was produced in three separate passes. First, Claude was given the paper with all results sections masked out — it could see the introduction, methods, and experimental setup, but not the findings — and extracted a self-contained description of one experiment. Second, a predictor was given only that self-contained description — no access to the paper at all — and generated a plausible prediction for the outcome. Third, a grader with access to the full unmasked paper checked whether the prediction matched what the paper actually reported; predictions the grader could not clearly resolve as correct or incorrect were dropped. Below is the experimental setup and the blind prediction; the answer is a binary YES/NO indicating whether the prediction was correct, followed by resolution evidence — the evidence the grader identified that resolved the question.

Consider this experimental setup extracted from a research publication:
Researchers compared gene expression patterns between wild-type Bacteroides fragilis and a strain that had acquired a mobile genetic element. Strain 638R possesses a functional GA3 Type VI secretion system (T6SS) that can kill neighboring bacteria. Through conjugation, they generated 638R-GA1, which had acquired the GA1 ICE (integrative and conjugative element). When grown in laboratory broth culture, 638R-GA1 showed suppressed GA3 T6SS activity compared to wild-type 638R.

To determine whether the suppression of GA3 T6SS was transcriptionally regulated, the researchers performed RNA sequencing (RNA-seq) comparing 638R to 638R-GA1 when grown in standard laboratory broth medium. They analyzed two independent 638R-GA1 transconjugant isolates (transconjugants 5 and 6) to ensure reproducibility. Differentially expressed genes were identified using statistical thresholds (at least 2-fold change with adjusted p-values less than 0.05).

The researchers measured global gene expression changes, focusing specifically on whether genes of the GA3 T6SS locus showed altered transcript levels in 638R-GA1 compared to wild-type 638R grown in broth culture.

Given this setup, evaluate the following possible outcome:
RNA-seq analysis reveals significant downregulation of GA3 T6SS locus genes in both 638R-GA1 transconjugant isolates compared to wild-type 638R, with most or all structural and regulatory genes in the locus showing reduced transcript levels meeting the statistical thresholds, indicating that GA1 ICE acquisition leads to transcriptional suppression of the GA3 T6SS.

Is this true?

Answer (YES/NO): NO